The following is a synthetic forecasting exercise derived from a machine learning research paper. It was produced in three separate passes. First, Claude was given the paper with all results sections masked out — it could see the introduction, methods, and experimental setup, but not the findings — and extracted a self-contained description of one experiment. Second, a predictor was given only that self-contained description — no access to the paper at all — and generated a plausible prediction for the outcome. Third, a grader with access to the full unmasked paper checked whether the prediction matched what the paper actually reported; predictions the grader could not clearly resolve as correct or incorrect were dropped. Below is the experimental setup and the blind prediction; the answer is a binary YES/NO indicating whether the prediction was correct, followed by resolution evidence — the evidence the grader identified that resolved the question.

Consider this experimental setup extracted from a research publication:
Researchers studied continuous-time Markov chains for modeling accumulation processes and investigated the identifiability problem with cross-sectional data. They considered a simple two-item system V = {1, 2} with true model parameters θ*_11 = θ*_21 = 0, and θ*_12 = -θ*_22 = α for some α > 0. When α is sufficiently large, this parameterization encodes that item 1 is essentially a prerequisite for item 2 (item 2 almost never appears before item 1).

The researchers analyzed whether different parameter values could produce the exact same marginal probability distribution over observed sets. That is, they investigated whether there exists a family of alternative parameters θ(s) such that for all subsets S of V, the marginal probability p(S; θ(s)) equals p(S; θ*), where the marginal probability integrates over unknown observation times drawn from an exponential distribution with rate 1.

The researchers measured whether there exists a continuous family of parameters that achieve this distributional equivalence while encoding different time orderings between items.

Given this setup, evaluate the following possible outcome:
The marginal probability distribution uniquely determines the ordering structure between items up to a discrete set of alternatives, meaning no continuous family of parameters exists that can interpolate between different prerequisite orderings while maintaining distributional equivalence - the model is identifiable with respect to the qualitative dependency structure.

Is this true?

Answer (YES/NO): NO